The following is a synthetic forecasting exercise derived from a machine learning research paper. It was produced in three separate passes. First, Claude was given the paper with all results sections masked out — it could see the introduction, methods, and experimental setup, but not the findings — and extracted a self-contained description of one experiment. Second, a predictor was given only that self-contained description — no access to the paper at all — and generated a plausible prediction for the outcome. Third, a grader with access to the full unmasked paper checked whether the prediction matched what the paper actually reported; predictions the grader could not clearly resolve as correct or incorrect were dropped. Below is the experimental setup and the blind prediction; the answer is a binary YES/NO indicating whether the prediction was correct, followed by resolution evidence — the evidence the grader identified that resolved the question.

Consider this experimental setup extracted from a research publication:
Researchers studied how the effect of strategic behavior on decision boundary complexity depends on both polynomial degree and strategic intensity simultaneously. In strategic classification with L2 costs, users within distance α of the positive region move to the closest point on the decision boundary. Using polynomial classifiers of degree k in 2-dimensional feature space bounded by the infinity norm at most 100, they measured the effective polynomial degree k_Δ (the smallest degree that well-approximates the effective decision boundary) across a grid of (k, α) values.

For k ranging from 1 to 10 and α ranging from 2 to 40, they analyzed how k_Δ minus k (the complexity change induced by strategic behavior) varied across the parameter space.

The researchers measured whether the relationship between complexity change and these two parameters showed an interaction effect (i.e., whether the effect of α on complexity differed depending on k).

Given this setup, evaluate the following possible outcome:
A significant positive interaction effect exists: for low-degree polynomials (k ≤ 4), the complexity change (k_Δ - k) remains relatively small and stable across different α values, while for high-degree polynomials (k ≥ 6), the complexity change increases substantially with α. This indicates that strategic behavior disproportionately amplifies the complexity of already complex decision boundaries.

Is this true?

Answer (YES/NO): NO